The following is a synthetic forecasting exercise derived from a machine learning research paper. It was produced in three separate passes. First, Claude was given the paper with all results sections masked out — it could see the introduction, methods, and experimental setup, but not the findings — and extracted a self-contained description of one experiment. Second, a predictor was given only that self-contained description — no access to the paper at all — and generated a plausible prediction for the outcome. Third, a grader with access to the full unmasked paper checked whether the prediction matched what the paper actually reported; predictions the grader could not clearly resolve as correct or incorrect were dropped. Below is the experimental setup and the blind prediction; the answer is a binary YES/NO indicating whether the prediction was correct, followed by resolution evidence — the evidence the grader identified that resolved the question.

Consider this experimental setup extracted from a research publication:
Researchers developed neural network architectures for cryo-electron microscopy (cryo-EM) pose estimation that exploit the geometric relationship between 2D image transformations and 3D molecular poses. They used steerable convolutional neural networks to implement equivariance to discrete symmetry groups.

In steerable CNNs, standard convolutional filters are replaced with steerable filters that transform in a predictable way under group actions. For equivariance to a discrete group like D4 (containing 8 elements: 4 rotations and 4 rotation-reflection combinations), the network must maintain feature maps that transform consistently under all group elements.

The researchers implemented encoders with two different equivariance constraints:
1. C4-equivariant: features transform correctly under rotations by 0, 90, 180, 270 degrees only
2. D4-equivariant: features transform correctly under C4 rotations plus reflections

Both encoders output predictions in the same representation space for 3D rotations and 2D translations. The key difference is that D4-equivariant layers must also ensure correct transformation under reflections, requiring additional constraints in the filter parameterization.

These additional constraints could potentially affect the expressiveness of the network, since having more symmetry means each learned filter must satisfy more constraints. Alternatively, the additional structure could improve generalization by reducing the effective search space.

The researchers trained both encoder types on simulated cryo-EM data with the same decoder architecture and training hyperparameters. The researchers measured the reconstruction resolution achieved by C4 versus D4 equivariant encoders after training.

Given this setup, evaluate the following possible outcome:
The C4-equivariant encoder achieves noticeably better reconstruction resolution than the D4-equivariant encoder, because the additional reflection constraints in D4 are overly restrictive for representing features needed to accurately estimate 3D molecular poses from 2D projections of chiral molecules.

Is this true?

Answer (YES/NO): NO